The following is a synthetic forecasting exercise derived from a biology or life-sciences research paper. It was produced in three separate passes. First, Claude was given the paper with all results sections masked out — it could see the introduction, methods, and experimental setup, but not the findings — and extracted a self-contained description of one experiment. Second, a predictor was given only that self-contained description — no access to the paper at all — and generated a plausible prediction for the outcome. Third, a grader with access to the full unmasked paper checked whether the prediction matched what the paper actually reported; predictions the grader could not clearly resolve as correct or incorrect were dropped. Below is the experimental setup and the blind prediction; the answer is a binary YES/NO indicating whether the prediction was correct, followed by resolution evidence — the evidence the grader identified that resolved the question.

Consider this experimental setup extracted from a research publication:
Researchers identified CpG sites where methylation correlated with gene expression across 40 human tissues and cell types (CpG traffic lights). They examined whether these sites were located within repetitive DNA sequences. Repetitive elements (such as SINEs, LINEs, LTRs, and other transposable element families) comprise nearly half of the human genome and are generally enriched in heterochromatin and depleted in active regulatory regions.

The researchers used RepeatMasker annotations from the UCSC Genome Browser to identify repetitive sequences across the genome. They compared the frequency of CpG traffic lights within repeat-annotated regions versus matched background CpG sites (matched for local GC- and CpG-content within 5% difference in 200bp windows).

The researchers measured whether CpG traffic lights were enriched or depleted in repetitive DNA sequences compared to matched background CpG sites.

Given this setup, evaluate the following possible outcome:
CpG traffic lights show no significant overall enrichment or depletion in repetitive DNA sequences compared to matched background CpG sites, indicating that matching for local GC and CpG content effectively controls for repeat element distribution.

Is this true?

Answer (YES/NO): NO